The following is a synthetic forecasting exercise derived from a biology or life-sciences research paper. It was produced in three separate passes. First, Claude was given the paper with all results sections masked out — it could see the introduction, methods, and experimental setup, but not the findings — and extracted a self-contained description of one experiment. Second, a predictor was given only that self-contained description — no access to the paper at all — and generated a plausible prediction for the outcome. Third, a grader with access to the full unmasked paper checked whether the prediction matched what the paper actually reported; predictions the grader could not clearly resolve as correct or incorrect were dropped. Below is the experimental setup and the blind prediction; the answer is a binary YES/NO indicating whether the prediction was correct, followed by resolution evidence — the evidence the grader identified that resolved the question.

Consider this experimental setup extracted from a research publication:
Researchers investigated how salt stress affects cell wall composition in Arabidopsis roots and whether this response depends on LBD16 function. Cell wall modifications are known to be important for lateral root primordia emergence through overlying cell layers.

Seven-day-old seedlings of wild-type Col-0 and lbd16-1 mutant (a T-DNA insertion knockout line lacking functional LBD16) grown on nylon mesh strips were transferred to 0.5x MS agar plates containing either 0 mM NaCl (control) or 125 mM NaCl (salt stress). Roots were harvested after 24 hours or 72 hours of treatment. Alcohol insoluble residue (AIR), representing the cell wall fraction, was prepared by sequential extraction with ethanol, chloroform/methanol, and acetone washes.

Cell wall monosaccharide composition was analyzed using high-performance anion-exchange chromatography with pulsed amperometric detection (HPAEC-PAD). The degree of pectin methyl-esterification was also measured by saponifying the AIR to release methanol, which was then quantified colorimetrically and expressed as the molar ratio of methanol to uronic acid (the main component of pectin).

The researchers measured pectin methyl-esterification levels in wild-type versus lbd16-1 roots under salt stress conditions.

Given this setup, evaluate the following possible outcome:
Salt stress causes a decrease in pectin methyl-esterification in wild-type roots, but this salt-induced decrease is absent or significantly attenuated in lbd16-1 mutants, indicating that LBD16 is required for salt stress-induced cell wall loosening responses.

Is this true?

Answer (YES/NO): NO